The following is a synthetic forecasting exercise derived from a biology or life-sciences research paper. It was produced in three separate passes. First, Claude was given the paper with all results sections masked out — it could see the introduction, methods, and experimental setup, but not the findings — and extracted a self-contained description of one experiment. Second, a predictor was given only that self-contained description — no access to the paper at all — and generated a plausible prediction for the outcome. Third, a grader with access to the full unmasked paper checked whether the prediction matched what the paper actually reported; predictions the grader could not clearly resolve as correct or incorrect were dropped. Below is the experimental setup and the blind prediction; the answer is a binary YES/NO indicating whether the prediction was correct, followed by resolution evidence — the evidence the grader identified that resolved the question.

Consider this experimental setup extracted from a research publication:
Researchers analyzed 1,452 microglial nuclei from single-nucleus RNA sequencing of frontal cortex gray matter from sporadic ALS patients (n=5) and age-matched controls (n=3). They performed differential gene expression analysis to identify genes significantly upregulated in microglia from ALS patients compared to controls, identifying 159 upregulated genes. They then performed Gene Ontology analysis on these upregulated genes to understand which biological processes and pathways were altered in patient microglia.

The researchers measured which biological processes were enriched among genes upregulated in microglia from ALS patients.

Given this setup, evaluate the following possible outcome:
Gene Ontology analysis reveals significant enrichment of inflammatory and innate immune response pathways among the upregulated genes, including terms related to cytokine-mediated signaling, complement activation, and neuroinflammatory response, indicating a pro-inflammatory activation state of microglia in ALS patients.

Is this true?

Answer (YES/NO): NO